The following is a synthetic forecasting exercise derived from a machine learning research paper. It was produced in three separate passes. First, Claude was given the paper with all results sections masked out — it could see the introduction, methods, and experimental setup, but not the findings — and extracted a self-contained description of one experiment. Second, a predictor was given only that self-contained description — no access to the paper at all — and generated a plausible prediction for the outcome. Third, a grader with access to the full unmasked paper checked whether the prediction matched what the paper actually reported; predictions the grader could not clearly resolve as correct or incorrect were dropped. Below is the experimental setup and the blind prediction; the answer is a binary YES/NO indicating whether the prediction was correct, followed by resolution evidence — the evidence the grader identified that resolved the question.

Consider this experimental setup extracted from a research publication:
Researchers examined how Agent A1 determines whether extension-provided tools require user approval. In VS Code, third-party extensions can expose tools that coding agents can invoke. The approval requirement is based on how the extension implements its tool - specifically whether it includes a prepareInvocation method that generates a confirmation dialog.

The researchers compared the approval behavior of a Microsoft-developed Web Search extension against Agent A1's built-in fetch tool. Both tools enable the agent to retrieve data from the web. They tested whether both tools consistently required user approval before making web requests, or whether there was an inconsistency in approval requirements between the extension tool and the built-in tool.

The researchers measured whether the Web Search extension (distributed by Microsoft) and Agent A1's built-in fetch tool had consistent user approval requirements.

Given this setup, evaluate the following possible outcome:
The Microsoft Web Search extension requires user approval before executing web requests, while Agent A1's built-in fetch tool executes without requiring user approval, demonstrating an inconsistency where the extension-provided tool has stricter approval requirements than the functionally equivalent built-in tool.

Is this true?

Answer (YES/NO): NO